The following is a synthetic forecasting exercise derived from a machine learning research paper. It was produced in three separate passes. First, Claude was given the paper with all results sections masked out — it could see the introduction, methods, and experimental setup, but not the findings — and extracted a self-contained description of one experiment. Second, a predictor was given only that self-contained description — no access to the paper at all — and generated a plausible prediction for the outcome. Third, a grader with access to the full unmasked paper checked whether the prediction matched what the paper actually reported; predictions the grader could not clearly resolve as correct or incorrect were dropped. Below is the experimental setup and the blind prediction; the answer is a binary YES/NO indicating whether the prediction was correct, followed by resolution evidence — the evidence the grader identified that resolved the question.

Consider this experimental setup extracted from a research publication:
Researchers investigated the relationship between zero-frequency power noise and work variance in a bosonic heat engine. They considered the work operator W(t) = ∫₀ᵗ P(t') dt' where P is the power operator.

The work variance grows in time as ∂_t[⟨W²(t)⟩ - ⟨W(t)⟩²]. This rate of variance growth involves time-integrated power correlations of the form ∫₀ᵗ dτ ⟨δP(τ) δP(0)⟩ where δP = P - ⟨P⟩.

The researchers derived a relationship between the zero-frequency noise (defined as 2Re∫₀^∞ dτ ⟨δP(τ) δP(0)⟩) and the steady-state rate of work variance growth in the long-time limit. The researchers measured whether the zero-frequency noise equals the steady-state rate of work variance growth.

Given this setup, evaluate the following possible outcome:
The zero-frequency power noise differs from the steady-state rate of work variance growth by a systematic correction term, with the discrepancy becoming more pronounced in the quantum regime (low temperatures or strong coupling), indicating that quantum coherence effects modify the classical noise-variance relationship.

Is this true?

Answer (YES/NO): NO